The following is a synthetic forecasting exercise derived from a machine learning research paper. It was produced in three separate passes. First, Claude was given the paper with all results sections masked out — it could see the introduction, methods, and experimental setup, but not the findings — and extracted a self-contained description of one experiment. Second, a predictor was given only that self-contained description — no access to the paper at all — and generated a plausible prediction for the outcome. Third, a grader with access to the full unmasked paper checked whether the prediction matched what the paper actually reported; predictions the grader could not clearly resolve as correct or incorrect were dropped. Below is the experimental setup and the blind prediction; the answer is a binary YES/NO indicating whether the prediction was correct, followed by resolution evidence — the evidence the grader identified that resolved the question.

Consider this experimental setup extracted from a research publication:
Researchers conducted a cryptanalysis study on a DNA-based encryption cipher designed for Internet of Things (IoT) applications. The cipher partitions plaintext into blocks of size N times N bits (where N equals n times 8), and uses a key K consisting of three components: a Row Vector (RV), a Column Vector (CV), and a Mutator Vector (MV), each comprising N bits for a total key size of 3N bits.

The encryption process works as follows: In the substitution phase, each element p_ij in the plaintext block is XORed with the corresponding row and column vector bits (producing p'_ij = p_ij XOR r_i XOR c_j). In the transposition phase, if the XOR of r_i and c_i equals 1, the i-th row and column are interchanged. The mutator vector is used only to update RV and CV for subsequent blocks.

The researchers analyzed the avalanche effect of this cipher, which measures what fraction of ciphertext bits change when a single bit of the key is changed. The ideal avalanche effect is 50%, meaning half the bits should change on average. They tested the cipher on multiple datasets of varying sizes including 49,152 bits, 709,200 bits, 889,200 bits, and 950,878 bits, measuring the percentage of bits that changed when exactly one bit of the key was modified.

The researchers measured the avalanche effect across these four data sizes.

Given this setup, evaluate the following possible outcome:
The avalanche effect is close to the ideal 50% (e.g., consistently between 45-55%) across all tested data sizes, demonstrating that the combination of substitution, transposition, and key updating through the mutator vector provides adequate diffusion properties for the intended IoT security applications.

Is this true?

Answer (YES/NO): NO